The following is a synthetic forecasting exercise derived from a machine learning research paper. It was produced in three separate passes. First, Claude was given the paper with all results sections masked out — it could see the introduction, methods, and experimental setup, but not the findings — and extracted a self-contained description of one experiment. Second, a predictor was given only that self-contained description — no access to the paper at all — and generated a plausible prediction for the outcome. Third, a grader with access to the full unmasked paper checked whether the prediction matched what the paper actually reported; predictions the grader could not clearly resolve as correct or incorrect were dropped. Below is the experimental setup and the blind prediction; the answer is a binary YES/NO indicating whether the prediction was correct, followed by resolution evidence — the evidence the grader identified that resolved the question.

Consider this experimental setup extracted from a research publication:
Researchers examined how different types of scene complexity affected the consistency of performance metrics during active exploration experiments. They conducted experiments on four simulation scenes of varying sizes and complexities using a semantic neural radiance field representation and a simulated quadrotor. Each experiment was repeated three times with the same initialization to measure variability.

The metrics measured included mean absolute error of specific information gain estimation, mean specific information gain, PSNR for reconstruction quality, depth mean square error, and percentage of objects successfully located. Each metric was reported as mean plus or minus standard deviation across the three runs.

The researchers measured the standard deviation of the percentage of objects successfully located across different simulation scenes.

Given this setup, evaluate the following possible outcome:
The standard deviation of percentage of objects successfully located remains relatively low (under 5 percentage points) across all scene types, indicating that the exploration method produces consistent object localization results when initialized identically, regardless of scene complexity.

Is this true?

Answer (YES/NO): NO